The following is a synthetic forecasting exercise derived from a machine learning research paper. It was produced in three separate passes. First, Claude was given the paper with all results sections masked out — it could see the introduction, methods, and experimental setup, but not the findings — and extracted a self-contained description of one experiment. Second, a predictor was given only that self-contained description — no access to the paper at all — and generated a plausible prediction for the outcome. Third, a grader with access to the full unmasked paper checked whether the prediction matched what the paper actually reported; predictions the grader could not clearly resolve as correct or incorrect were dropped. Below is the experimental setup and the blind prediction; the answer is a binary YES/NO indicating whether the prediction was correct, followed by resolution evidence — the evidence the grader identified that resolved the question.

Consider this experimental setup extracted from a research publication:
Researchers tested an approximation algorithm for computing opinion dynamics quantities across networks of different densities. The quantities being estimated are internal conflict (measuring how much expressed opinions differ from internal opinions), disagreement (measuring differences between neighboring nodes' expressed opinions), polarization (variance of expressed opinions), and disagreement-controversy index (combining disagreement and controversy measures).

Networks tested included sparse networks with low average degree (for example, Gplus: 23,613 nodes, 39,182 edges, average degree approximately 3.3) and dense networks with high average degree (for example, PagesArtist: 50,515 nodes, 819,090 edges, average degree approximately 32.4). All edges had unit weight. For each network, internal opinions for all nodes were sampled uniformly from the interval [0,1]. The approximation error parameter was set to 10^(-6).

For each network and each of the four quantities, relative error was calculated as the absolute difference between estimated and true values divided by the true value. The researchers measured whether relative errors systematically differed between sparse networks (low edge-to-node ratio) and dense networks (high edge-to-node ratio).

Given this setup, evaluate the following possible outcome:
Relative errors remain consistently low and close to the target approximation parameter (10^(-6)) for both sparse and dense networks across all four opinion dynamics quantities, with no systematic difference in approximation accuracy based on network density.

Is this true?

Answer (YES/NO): NO